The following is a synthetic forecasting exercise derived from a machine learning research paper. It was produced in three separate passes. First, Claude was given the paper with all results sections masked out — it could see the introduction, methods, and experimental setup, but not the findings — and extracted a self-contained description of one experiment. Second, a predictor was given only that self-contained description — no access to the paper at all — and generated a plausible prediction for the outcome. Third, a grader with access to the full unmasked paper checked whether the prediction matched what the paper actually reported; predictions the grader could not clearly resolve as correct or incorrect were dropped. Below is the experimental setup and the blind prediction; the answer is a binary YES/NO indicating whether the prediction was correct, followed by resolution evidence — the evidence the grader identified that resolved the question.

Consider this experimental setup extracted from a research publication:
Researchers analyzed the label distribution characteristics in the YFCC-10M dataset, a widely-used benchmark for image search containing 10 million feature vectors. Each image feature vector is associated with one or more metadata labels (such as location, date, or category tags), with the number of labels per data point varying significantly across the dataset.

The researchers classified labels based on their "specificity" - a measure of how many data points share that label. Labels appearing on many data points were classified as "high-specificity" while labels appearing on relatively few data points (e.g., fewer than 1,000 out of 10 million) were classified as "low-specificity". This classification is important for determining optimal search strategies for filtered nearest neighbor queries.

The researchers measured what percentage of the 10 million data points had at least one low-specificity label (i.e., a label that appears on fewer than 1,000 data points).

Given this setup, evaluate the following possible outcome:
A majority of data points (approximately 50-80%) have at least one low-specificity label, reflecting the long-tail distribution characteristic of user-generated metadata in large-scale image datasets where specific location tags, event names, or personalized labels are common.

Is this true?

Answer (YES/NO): YES